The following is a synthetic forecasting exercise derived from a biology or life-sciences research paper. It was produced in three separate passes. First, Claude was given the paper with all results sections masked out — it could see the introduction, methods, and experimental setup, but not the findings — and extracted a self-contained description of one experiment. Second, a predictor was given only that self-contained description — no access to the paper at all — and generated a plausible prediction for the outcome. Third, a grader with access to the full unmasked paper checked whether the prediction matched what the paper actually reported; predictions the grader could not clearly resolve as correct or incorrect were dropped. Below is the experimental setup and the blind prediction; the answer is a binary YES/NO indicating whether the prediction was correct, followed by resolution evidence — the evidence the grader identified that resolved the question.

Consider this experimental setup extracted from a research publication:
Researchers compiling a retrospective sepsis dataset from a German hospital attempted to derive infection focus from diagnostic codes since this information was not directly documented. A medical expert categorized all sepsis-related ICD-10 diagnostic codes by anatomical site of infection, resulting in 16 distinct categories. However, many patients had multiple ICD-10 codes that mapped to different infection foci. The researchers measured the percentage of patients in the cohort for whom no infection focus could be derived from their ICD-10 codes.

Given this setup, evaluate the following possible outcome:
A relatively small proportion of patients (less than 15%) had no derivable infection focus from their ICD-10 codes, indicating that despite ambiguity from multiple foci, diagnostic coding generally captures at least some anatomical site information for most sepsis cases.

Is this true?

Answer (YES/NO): NO